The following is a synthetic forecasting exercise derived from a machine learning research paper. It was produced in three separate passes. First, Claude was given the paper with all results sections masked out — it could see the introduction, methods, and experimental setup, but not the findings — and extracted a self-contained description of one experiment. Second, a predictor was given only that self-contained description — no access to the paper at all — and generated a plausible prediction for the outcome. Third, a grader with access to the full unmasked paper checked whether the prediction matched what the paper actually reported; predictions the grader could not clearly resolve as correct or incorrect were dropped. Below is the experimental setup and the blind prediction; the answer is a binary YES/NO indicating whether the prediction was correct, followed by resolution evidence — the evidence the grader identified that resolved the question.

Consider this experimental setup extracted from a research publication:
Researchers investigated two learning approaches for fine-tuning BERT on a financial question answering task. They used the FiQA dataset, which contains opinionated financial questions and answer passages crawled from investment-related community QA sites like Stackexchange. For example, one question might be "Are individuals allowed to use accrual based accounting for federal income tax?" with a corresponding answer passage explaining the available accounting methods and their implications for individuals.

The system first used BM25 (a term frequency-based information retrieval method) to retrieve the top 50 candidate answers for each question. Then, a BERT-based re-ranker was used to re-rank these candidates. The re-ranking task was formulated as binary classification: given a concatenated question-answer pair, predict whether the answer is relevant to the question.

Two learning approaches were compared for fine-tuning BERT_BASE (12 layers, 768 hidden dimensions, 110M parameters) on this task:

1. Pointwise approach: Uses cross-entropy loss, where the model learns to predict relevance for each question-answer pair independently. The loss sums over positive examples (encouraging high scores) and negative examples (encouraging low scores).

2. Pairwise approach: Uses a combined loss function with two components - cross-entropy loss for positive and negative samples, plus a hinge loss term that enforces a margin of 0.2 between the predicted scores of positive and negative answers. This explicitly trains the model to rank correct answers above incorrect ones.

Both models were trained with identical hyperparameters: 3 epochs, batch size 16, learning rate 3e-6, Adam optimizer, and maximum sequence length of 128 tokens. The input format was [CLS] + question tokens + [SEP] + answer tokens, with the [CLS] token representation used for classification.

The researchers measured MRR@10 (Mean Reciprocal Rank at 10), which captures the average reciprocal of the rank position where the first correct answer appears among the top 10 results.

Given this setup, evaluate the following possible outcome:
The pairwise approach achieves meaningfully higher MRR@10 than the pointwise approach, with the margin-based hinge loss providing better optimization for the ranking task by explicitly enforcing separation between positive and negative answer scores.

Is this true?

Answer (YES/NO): NO